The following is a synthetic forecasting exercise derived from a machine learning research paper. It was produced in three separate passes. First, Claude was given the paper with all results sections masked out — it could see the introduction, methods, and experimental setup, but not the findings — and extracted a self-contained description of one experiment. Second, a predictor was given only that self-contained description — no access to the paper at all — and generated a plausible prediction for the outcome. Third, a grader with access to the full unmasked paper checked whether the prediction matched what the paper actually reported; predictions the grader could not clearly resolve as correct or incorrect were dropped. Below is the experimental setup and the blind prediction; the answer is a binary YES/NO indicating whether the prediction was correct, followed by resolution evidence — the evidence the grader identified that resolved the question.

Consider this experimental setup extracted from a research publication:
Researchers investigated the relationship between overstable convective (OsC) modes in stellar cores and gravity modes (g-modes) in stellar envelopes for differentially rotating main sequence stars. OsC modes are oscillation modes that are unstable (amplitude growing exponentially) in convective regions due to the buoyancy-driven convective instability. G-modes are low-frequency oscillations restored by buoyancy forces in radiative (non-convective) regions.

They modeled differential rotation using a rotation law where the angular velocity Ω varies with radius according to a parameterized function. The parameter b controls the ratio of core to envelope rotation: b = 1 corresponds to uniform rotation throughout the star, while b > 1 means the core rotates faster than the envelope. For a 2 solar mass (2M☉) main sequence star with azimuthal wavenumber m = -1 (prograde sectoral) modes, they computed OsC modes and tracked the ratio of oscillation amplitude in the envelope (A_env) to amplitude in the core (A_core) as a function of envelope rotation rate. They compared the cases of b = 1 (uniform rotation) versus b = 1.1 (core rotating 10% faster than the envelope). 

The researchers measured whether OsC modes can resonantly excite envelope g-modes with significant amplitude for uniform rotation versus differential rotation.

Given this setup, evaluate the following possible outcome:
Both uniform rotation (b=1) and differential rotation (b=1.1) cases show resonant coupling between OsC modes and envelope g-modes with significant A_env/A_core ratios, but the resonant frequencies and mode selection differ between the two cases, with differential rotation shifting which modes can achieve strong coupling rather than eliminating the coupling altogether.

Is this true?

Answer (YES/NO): NO